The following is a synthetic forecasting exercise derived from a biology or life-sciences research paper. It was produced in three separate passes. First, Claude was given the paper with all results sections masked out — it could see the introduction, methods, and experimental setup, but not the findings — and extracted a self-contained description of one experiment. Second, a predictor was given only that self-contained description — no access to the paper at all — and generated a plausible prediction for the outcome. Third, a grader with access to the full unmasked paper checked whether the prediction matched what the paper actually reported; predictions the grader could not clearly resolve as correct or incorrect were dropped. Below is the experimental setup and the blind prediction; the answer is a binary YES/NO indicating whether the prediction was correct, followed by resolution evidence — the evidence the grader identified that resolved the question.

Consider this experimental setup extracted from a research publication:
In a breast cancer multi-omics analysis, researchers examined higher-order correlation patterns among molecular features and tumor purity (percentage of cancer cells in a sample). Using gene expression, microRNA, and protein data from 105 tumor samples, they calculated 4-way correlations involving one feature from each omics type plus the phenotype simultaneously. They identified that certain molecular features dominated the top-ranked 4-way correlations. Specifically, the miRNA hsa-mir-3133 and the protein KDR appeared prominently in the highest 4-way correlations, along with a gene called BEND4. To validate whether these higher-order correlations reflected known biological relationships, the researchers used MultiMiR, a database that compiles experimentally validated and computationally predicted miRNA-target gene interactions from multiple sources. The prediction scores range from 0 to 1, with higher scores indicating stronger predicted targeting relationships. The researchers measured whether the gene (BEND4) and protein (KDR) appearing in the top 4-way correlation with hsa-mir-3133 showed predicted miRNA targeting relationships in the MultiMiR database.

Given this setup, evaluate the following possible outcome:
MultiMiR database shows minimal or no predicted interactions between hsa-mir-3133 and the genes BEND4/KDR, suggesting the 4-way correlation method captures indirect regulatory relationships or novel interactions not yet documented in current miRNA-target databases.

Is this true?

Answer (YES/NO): NO